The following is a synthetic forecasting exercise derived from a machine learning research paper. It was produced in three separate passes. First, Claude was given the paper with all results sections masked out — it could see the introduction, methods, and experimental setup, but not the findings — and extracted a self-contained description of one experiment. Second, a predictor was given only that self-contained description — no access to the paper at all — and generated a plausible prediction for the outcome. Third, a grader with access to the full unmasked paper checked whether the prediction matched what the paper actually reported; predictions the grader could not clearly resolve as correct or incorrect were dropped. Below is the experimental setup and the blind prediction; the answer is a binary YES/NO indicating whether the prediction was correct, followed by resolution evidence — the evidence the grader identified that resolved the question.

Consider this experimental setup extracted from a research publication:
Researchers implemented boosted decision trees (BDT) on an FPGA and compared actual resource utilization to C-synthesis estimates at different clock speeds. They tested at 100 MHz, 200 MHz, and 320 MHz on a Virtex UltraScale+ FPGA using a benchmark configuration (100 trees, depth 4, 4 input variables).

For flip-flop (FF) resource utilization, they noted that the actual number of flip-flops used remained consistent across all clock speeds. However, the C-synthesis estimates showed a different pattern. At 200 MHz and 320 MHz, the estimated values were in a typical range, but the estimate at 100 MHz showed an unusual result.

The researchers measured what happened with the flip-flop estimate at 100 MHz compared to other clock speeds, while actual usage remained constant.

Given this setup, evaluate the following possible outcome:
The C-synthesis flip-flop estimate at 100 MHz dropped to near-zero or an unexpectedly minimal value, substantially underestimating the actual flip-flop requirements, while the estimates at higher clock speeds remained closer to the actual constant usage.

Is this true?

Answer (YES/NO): YES